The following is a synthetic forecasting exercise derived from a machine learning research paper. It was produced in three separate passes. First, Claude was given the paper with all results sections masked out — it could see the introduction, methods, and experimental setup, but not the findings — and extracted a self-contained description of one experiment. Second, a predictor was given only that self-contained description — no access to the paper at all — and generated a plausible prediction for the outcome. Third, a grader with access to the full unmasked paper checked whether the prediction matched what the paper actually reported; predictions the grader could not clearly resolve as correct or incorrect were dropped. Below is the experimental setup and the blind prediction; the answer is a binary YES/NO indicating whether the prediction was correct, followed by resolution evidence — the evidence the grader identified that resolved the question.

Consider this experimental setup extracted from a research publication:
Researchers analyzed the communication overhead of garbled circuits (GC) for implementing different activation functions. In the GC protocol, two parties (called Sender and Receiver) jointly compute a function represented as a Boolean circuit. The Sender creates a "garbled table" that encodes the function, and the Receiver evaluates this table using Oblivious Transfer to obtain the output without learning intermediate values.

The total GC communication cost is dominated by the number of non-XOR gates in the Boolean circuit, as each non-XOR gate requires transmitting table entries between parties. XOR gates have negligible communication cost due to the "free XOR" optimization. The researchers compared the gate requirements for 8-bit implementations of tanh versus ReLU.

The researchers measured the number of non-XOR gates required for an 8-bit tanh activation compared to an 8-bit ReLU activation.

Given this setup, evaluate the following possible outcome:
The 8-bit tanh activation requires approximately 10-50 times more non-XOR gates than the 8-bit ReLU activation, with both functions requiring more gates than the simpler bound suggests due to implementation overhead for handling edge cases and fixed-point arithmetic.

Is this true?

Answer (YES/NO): NO